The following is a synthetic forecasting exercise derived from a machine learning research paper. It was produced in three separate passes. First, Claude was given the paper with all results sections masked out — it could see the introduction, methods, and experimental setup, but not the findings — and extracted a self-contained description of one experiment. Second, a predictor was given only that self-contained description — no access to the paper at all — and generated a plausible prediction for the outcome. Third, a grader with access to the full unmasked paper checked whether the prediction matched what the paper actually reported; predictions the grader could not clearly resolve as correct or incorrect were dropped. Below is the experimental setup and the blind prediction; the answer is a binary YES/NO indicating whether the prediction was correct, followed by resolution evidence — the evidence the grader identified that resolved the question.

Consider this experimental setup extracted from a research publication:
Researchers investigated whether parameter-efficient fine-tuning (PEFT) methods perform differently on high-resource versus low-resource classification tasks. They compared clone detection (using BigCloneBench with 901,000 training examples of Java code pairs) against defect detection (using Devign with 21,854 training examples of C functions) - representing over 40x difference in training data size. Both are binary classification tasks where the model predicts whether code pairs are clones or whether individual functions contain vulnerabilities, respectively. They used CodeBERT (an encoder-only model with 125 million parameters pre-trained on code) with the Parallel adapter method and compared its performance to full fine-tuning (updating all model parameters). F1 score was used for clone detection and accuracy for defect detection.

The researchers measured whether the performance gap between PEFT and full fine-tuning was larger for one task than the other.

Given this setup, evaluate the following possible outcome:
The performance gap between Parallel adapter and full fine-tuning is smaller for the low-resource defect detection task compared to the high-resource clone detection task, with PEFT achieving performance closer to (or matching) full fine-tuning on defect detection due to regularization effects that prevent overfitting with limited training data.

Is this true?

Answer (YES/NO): NO